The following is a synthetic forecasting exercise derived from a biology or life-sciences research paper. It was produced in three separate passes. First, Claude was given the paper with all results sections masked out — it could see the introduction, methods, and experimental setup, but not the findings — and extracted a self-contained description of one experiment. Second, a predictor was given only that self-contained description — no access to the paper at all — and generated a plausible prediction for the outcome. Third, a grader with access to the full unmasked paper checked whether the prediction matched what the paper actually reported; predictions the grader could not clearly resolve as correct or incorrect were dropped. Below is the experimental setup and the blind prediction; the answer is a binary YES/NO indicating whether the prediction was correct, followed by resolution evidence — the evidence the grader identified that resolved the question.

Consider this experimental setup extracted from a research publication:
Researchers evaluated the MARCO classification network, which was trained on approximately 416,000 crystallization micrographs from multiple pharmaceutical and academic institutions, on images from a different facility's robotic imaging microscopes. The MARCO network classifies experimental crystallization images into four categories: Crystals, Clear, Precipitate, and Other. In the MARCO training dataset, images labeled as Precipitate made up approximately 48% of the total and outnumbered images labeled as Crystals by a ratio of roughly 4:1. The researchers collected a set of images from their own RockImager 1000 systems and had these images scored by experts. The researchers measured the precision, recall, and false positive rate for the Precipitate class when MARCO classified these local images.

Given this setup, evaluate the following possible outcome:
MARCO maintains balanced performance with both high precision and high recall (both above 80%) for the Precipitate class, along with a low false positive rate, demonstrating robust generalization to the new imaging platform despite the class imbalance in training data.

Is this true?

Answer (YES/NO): NO